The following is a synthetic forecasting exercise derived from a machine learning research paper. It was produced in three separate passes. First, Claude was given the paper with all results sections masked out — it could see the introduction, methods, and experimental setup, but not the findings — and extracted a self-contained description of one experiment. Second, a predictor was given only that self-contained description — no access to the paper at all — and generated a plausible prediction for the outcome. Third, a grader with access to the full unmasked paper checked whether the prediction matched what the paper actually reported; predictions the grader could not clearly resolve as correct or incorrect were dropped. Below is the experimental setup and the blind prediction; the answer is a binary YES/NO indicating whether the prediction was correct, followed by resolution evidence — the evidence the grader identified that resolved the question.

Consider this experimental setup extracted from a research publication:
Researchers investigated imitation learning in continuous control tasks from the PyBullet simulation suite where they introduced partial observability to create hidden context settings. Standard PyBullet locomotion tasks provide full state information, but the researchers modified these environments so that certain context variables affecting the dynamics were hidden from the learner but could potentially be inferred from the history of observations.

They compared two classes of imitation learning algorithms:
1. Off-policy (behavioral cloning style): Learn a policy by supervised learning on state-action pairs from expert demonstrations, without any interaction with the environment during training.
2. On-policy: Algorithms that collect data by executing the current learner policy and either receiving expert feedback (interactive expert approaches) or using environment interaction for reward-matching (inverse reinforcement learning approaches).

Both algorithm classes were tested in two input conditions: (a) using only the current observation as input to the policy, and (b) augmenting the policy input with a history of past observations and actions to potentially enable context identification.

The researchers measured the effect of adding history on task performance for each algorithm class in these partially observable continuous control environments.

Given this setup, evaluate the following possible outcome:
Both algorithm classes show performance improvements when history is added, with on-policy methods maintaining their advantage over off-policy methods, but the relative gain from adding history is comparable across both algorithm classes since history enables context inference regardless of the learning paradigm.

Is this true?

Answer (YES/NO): NO